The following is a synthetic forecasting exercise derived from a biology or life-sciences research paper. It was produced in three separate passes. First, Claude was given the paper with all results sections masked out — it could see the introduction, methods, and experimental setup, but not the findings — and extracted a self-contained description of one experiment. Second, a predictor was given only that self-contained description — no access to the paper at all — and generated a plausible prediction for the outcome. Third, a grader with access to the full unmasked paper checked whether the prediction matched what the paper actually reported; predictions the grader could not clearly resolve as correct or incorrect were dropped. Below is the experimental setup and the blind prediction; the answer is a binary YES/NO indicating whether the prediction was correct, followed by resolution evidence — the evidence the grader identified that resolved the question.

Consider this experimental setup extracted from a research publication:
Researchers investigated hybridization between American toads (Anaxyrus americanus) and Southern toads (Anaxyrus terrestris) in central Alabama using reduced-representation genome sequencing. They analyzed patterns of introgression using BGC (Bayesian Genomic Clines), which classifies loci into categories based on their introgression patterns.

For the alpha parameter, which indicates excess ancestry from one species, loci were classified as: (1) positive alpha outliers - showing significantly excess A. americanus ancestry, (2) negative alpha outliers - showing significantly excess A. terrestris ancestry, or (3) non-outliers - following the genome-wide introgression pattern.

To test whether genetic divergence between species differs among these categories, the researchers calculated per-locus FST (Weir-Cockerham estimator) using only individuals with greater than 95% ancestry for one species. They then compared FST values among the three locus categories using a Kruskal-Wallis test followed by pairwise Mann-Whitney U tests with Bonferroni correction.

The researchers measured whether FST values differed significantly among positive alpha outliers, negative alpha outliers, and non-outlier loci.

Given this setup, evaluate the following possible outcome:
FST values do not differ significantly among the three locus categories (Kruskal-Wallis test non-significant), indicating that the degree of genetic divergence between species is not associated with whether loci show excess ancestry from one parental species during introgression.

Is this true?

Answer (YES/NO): NO